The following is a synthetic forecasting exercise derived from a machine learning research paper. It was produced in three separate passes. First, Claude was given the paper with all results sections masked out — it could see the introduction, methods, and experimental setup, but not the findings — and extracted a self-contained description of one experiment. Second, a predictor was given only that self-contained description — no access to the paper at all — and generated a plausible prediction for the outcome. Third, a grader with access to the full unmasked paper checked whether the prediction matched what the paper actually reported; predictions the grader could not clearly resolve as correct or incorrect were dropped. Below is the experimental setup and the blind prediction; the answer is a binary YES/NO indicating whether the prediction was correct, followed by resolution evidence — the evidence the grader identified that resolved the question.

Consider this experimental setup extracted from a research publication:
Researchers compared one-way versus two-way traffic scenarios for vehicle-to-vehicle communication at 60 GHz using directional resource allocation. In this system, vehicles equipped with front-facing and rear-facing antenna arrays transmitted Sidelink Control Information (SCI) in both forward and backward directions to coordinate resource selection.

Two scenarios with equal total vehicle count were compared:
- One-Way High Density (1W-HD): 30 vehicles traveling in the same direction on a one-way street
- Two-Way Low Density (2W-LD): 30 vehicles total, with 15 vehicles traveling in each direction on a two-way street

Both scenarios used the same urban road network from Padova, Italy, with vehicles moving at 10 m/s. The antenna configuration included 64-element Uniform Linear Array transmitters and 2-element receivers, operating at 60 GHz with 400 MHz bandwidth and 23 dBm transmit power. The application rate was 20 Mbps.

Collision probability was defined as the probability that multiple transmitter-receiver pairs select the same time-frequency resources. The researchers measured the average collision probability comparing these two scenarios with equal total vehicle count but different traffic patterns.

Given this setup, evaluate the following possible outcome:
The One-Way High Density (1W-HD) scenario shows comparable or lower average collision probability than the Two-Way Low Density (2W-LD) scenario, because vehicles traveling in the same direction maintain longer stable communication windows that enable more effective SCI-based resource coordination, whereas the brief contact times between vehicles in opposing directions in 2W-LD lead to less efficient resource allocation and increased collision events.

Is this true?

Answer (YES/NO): NO